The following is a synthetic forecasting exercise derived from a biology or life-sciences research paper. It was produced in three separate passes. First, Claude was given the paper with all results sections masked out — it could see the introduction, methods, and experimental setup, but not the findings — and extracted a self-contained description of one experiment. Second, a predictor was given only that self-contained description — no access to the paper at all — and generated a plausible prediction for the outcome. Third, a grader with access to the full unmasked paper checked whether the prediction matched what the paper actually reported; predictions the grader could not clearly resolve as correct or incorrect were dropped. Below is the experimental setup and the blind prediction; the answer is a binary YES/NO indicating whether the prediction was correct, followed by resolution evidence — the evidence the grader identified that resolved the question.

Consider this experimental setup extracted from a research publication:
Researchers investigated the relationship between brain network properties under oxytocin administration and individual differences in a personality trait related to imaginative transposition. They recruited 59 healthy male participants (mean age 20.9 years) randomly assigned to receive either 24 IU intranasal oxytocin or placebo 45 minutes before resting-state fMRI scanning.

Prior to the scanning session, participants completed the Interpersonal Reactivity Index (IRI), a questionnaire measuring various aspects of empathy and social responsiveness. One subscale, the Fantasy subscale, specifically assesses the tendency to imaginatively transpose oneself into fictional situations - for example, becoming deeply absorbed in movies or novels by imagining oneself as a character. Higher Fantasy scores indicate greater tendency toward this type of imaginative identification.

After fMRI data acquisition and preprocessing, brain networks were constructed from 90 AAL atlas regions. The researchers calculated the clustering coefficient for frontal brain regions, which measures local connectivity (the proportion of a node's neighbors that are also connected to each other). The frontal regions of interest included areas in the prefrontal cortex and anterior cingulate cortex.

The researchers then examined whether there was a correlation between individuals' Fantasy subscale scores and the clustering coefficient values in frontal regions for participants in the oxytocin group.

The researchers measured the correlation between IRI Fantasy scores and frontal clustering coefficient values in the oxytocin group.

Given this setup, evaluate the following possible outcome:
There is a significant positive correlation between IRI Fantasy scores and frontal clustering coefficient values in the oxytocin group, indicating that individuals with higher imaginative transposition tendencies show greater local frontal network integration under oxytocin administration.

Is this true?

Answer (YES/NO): YES